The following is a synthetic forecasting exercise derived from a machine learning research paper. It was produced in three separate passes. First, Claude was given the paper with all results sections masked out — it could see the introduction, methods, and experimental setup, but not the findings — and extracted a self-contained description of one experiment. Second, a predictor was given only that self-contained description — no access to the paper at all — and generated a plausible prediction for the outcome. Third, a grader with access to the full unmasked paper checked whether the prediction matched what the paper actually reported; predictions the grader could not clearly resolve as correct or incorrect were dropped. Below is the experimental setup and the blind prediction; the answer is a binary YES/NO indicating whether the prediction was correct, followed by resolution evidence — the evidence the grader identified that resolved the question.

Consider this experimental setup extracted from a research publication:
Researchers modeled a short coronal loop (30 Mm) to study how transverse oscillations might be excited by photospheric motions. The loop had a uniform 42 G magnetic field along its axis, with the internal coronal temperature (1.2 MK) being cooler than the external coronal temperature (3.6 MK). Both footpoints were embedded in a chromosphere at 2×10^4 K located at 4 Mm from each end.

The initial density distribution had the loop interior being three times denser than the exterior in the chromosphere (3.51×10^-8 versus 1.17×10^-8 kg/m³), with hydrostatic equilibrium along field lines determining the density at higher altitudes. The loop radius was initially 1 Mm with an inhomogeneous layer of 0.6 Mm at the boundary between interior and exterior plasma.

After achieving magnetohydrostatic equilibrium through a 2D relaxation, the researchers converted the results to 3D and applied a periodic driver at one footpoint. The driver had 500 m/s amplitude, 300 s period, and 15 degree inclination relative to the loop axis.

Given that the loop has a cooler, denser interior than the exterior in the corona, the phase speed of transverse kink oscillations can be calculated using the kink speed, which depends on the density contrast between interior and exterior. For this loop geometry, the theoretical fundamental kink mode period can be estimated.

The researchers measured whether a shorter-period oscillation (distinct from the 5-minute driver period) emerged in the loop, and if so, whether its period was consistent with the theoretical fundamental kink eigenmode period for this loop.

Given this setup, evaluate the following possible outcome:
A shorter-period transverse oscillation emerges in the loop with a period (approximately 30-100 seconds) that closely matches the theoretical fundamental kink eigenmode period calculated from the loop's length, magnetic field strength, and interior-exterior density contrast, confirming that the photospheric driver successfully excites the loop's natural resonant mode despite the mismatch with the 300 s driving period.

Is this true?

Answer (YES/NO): YES